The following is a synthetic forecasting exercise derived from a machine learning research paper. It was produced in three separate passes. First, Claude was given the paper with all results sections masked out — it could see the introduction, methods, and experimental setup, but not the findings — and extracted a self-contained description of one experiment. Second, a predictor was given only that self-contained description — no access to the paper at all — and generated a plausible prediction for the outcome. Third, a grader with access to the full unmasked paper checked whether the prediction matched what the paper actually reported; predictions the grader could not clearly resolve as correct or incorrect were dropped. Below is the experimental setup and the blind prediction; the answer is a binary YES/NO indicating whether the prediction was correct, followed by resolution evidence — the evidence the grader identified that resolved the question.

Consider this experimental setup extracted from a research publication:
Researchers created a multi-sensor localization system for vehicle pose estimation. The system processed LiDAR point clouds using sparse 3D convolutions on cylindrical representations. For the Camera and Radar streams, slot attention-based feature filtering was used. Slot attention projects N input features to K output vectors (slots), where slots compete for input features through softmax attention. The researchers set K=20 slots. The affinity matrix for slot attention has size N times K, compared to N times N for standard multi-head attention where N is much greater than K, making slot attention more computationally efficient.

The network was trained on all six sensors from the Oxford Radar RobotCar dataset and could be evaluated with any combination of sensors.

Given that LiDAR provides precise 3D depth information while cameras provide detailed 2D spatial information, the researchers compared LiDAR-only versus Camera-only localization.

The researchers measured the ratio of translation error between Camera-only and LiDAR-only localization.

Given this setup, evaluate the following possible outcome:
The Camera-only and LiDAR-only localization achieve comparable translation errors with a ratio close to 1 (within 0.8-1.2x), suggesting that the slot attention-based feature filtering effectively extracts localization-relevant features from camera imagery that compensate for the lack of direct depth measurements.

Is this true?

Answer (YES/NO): NO